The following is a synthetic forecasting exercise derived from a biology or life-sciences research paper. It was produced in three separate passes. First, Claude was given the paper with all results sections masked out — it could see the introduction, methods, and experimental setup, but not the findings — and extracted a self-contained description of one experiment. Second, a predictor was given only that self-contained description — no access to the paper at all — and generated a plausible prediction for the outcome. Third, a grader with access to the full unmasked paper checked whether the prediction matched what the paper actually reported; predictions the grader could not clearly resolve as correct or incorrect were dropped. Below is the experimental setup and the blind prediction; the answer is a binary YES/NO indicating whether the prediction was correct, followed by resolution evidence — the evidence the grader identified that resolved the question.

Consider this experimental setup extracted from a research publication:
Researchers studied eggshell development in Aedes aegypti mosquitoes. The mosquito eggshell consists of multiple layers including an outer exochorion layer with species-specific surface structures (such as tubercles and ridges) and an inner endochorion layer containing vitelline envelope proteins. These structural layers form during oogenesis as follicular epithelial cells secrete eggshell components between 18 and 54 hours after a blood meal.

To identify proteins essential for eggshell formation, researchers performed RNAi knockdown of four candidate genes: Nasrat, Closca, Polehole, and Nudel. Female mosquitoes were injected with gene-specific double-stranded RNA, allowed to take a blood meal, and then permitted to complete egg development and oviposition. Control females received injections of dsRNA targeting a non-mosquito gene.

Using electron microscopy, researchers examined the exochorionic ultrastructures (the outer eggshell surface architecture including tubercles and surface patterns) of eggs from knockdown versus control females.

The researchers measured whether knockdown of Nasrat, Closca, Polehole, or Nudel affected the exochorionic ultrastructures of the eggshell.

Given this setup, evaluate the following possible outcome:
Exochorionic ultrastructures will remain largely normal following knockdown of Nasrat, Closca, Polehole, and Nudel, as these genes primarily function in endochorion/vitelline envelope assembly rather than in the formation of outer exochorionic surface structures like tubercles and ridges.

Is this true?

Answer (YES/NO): YES